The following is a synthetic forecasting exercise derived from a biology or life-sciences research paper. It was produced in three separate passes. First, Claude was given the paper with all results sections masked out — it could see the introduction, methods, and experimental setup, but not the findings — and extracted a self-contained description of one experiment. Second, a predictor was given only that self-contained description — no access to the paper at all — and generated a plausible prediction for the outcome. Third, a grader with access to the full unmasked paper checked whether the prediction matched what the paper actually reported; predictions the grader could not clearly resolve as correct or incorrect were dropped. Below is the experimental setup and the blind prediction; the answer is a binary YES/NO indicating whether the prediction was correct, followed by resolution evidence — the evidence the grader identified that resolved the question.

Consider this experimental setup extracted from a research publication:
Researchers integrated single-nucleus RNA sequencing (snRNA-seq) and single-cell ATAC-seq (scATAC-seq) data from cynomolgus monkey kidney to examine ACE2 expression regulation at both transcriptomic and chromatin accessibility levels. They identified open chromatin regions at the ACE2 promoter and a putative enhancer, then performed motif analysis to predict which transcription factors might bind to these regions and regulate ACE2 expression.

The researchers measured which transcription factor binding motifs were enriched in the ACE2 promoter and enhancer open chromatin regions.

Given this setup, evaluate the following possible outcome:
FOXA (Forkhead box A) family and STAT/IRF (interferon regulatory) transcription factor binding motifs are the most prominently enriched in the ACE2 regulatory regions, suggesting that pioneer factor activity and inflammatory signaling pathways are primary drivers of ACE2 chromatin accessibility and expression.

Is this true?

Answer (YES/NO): YES